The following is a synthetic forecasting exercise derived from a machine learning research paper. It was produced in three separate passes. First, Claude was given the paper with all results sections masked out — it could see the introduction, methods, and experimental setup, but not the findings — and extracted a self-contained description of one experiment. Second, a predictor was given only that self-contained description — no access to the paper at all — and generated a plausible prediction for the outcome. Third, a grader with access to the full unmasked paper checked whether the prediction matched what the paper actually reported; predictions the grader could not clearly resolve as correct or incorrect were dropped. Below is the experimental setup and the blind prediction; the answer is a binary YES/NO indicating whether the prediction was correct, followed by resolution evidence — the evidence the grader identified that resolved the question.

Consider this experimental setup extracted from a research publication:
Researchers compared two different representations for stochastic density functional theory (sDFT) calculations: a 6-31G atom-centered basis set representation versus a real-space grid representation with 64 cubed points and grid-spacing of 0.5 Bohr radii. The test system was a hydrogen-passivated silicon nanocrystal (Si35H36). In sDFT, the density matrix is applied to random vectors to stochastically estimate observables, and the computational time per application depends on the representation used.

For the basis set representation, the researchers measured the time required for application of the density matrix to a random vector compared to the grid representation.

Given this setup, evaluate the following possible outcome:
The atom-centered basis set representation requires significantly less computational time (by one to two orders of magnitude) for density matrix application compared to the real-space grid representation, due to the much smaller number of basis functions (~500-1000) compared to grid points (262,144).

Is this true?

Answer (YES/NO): YES